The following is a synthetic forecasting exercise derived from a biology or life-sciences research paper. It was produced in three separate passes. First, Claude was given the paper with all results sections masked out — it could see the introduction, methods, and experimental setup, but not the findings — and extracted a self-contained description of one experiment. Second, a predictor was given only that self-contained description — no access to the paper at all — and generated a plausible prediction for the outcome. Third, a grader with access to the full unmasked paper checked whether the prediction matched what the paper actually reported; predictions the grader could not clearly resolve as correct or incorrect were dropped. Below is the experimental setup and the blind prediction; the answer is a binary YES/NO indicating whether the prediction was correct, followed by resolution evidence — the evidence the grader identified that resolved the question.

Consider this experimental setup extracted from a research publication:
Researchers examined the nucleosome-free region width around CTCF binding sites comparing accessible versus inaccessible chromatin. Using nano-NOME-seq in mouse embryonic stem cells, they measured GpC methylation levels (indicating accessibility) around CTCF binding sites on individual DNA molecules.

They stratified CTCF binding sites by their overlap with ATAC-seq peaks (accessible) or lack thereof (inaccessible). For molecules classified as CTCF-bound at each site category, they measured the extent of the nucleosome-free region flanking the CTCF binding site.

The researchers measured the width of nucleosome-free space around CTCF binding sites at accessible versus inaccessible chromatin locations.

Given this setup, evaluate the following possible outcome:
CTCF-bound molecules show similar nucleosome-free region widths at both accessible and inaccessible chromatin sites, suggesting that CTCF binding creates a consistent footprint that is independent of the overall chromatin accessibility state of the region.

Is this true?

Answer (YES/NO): NO